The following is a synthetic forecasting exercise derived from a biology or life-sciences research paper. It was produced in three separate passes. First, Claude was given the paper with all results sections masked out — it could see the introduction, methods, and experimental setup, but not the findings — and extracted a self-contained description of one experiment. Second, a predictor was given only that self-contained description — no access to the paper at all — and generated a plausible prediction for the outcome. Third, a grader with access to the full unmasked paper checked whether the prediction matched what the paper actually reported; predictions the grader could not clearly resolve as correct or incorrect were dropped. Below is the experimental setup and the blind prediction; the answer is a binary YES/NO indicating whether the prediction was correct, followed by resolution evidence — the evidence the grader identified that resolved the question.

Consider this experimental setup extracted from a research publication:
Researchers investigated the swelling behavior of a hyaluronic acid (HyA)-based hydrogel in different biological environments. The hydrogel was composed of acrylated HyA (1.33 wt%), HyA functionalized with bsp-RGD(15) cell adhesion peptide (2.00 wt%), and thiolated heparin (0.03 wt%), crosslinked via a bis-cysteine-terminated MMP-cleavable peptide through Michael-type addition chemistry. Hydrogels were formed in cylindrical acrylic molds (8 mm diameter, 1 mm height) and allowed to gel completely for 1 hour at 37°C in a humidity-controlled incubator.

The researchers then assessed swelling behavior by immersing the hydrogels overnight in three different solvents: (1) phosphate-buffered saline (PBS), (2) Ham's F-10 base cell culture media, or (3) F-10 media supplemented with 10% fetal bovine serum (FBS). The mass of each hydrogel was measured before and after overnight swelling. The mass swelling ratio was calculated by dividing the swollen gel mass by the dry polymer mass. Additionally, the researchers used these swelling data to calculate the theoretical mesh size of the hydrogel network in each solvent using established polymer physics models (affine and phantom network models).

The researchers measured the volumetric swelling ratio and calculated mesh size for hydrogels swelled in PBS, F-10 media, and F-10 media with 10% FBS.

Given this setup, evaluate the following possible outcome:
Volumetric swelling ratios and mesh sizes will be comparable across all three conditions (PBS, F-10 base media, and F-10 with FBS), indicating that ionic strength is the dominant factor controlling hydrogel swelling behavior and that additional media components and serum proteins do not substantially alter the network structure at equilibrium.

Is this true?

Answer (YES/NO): YES